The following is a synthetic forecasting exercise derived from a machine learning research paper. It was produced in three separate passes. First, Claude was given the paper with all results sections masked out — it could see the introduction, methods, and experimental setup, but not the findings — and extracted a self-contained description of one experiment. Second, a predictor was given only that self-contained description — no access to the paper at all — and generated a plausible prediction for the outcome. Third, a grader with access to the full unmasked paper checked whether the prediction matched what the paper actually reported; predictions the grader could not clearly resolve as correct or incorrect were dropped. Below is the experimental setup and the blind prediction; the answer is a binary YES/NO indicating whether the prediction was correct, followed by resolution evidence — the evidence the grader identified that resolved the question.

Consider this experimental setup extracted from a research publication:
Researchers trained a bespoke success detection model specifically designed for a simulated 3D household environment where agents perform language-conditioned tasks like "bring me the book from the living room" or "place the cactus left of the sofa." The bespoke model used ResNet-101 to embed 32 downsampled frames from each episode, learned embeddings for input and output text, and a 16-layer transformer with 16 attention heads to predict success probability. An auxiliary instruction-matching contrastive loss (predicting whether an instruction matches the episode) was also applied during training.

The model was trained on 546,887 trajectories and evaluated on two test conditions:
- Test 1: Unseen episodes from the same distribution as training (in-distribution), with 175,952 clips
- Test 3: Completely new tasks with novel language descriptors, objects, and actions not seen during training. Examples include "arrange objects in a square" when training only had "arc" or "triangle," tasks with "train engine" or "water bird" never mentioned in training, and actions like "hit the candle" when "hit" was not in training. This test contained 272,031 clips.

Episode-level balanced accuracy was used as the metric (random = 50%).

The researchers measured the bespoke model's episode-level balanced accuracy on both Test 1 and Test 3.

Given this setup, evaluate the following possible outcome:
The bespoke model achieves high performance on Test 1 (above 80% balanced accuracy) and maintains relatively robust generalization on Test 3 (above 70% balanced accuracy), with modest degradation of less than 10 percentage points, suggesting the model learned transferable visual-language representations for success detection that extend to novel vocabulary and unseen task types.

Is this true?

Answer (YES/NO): NO